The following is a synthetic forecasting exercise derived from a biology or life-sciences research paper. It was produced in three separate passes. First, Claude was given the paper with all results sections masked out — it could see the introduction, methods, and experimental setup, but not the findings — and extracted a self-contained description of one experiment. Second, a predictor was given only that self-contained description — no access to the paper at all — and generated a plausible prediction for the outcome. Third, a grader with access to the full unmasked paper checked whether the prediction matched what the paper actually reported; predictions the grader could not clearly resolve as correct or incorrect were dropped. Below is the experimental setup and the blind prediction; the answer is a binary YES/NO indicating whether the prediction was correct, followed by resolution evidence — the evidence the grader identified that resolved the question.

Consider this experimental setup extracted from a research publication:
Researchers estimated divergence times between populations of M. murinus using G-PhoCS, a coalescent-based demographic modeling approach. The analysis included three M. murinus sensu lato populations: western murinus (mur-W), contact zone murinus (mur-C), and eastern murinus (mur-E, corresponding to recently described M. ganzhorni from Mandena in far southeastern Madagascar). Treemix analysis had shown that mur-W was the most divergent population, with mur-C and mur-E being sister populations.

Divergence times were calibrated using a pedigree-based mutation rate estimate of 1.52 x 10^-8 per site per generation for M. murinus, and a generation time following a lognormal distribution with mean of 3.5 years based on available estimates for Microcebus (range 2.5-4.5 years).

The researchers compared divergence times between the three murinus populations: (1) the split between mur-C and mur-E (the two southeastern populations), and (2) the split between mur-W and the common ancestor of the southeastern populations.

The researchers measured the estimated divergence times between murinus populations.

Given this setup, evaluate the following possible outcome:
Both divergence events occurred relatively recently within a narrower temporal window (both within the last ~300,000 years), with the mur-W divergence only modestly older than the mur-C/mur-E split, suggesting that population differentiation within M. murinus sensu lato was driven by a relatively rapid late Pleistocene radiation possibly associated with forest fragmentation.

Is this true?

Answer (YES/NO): NO